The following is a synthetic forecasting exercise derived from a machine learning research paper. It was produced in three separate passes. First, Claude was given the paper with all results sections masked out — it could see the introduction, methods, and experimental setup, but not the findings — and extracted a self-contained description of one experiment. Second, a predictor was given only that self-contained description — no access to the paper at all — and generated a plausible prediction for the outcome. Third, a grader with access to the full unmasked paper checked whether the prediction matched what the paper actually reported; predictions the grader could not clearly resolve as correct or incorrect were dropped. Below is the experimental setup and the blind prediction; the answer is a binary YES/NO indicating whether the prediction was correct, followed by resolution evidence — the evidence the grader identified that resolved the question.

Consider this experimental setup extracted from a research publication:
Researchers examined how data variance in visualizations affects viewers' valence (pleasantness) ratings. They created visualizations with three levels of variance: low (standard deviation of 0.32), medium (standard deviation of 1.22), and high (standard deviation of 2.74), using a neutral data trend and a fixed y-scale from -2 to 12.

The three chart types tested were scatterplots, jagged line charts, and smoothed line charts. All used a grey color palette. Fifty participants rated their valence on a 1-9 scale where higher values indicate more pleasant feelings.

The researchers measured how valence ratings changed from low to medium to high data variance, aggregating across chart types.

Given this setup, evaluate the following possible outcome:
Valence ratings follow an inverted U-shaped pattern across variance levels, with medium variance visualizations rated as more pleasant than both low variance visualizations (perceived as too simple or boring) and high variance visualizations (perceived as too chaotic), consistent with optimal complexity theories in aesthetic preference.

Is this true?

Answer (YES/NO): NO